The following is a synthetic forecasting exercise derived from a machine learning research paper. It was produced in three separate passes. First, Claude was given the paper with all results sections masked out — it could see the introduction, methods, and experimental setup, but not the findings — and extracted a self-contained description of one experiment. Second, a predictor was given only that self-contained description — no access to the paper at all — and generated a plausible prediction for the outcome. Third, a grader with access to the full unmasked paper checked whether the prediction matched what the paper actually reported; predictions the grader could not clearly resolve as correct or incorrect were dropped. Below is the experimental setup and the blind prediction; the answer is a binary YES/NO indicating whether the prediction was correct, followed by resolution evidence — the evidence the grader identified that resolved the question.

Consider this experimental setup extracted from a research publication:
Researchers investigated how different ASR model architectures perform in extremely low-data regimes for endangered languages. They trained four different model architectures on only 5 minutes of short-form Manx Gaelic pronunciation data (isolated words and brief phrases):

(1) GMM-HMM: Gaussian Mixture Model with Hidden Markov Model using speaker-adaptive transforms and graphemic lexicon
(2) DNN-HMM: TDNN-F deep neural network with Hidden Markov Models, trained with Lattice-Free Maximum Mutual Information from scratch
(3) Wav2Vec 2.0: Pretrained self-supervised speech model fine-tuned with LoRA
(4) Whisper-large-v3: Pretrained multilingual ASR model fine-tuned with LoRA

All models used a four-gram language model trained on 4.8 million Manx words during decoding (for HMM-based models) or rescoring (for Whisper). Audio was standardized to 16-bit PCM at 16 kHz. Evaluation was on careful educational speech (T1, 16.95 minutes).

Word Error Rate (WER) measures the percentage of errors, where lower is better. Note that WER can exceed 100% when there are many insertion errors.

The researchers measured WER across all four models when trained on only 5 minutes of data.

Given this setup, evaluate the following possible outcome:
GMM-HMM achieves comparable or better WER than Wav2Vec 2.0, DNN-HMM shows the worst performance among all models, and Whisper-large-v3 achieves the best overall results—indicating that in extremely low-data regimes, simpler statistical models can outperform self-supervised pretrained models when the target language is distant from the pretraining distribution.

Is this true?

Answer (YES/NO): NO